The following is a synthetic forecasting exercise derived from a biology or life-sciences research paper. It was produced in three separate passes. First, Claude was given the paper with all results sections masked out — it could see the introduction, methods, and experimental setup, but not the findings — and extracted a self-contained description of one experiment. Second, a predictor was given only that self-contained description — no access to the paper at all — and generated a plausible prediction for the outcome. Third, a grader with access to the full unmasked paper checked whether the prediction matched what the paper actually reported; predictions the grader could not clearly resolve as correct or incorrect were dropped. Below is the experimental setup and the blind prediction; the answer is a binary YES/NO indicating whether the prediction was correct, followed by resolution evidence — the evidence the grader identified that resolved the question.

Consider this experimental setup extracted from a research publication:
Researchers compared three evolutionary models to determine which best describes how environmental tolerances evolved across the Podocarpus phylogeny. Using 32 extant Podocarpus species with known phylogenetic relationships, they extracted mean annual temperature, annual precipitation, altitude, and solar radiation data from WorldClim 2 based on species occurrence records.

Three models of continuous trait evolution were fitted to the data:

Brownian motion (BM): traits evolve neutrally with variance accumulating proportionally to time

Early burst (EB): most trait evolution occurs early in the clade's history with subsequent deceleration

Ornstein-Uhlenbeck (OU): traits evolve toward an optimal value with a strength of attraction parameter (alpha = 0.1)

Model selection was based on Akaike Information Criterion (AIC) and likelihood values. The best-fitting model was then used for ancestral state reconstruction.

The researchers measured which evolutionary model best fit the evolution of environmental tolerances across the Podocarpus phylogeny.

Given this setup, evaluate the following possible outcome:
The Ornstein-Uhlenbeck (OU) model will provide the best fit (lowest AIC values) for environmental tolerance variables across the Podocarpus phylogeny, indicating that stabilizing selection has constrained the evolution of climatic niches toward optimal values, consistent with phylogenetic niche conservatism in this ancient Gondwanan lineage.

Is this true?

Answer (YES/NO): YES